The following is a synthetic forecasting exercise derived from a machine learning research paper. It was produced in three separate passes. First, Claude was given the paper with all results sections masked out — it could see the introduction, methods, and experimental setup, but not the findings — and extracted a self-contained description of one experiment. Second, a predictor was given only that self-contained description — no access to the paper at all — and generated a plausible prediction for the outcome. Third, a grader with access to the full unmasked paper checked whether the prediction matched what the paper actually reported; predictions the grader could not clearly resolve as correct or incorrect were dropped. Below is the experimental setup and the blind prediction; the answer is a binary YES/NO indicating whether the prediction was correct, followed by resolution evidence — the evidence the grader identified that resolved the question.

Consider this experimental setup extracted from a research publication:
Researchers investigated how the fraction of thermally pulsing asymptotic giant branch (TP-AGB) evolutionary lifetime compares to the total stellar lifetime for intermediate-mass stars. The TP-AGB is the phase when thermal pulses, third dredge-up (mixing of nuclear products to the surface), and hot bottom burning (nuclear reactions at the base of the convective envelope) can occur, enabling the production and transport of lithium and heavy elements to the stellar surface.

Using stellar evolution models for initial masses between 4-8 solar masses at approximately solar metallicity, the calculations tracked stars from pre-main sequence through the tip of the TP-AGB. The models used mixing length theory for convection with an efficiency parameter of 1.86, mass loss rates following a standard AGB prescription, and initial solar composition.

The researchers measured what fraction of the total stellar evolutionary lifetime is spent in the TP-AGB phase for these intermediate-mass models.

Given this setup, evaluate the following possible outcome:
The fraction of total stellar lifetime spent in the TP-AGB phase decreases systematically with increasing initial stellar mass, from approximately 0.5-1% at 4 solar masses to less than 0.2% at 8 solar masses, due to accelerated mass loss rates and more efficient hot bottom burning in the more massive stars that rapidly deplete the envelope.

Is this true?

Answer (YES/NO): NO